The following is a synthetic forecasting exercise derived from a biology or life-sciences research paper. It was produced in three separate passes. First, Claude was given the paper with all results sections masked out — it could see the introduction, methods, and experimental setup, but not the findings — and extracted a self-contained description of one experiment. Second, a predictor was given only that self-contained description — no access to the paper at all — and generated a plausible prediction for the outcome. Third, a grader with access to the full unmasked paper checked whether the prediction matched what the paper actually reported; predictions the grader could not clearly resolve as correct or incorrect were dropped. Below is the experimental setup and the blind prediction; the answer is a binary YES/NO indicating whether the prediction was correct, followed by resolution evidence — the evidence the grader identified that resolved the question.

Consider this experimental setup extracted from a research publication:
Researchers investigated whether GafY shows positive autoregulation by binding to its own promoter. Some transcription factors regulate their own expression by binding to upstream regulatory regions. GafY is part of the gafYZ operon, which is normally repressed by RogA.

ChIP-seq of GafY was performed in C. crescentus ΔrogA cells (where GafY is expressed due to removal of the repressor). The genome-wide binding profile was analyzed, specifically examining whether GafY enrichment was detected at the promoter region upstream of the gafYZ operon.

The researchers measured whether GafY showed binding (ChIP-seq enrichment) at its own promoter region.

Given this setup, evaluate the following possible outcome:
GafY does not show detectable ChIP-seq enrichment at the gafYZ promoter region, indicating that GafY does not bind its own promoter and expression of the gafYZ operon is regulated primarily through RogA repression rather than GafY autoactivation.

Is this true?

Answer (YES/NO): NO